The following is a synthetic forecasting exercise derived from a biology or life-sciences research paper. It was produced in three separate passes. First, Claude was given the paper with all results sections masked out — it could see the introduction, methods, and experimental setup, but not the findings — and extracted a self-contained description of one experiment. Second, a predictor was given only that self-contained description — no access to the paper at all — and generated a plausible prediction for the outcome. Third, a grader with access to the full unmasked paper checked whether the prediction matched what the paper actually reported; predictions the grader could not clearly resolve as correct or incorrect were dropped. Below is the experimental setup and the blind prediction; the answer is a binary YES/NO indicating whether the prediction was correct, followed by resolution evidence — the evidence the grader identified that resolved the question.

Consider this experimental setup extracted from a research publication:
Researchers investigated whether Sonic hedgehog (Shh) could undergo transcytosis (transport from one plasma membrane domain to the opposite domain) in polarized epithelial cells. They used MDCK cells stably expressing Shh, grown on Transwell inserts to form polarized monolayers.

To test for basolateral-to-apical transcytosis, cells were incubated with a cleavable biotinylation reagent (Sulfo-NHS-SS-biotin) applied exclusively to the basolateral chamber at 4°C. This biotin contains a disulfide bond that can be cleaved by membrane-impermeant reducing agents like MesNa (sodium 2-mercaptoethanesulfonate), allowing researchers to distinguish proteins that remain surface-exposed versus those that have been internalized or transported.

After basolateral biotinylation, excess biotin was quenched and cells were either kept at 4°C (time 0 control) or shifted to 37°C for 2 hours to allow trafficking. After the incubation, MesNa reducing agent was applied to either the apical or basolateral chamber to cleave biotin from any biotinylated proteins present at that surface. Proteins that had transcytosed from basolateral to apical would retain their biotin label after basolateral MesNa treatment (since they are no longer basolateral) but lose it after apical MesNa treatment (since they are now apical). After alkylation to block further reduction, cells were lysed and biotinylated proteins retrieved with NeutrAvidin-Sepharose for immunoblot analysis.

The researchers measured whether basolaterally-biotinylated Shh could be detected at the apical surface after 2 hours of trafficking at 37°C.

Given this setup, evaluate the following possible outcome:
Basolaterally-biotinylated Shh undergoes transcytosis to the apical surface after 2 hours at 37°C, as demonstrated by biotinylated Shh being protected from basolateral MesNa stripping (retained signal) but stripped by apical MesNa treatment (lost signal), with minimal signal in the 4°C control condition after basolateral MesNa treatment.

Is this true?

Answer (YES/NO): YES